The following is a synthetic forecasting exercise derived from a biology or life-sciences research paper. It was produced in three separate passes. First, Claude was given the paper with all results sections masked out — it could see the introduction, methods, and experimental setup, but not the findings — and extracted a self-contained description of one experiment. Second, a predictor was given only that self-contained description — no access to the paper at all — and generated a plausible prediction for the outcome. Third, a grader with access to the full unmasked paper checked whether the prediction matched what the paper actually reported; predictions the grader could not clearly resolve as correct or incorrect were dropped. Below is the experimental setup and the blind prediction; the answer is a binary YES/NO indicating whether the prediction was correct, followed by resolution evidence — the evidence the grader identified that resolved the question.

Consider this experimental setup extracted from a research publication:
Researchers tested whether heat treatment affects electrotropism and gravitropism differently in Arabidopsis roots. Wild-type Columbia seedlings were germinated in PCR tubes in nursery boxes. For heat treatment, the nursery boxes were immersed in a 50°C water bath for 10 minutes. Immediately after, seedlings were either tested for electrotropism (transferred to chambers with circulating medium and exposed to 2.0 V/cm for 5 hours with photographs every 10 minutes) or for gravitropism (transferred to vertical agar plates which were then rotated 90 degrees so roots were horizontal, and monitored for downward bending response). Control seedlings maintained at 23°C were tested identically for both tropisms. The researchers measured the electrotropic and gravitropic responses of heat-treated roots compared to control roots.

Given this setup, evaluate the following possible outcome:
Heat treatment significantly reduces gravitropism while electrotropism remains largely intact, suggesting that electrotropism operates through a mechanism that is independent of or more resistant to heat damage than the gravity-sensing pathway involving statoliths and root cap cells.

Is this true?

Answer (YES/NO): NO